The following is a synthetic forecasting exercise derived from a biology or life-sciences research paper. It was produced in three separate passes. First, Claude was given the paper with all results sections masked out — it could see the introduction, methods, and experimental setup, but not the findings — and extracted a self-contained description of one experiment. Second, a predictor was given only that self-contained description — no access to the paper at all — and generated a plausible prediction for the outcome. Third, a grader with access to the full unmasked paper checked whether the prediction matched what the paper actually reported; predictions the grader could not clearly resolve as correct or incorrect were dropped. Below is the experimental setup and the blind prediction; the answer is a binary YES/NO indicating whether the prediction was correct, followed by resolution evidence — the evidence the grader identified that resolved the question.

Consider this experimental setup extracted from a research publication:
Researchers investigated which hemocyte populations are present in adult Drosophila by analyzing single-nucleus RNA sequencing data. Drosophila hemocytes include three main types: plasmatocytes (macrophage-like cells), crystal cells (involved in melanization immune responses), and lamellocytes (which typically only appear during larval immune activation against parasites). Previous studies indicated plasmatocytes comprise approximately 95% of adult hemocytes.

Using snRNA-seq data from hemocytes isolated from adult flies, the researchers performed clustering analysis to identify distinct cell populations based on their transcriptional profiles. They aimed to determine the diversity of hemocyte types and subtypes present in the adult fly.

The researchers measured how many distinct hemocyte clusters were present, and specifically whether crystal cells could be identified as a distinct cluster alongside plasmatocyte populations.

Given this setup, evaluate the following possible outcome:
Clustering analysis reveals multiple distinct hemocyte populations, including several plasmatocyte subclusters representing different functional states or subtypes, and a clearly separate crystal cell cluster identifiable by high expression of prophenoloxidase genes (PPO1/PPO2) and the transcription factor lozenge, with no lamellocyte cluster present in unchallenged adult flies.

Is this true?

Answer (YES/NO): YES